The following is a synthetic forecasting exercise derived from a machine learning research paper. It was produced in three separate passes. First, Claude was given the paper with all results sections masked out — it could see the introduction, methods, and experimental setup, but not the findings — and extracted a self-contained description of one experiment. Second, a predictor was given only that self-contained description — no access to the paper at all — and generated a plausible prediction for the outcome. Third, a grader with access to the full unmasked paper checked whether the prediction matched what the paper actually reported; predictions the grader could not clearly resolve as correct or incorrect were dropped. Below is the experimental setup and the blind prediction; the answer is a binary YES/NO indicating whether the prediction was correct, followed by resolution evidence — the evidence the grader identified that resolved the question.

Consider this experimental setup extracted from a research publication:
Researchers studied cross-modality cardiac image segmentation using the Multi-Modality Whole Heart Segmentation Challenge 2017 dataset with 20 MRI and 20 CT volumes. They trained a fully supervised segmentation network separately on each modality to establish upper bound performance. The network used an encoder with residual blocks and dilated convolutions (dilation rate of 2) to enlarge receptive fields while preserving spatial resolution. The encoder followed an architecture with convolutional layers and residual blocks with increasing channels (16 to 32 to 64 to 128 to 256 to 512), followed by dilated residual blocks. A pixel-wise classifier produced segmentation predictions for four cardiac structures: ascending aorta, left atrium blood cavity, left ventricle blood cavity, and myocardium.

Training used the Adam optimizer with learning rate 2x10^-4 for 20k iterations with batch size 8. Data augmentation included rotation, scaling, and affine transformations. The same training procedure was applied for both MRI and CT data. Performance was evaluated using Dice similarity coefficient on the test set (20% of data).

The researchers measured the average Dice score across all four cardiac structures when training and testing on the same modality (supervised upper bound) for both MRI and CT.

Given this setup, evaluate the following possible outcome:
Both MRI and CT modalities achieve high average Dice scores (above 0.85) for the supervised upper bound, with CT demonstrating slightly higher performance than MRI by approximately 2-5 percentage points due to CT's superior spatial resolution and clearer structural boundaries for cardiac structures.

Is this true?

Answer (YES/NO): NO